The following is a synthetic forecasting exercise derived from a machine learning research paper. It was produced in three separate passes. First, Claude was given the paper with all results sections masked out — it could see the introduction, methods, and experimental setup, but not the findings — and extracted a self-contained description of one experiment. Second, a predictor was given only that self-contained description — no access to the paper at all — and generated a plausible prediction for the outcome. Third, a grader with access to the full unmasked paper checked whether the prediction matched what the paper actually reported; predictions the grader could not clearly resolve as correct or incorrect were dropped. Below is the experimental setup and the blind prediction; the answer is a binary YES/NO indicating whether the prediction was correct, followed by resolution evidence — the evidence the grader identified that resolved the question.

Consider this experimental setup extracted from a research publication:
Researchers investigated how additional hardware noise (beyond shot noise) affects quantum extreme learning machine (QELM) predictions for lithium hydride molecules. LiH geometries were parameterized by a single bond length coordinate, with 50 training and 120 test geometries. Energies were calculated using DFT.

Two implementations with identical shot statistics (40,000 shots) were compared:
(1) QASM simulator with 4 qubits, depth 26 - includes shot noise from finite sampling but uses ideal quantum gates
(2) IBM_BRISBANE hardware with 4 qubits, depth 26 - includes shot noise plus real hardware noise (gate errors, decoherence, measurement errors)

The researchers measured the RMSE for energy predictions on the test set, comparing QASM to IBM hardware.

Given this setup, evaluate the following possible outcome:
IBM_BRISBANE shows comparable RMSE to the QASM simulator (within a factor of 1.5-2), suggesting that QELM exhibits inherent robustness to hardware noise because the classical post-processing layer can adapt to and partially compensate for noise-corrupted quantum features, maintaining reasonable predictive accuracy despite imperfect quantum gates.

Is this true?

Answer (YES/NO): NO